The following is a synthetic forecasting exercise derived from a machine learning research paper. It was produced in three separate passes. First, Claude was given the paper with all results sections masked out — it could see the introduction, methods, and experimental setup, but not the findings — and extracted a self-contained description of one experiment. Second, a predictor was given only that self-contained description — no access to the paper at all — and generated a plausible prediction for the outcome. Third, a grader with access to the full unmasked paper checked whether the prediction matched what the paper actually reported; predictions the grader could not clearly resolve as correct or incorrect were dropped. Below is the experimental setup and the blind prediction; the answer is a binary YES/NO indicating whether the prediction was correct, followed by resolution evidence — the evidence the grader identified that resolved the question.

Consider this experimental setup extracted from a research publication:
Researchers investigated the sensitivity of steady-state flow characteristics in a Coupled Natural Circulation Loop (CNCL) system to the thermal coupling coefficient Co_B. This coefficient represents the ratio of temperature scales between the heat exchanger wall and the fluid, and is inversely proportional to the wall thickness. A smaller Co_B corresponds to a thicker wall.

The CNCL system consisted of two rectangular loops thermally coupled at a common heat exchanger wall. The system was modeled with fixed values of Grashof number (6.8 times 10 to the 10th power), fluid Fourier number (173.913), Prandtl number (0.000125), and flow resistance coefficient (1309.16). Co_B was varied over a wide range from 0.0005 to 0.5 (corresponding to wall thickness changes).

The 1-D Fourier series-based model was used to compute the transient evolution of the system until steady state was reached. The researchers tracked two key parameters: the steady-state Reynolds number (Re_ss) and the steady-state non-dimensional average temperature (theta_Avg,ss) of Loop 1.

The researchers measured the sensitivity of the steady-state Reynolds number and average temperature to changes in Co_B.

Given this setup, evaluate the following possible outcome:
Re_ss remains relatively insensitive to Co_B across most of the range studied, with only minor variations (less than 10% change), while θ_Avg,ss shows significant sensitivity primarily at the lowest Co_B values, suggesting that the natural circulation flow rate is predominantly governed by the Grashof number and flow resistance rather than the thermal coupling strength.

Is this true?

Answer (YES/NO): NO